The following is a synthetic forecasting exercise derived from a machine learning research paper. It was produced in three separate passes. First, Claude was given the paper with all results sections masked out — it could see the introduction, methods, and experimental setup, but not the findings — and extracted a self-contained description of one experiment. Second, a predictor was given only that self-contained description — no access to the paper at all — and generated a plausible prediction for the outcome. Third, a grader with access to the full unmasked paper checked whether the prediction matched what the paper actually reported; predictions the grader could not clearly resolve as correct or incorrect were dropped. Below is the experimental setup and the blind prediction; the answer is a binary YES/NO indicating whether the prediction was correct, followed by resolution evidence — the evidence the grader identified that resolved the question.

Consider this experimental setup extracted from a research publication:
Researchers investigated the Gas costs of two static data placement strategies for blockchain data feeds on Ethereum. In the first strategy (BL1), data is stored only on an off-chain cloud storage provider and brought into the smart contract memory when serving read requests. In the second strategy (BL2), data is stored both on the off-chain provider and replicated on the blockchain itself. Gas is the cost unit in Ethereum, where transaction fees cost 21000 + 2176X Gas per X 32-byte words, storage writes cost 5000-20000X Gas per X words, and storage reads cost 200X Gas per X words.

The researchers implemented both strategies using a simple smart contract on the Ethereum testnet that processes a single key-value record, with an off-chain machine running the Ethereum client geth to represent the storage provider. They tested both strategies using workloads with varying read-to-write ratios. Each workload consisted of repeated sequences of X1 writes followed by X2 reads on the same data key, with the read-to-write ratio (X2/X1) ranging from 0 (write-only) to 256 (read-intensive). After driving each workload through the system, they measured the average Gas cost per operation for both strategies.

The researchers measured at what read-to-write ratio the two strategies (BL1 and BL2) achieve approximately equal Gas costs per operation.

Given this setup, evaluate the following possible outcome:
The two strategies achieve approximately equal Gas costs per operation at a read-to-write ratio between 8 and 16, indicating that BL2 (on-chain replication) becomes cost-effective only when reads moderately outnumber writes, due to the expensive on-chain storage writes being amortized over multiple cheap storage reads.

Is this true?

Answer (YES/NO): NO